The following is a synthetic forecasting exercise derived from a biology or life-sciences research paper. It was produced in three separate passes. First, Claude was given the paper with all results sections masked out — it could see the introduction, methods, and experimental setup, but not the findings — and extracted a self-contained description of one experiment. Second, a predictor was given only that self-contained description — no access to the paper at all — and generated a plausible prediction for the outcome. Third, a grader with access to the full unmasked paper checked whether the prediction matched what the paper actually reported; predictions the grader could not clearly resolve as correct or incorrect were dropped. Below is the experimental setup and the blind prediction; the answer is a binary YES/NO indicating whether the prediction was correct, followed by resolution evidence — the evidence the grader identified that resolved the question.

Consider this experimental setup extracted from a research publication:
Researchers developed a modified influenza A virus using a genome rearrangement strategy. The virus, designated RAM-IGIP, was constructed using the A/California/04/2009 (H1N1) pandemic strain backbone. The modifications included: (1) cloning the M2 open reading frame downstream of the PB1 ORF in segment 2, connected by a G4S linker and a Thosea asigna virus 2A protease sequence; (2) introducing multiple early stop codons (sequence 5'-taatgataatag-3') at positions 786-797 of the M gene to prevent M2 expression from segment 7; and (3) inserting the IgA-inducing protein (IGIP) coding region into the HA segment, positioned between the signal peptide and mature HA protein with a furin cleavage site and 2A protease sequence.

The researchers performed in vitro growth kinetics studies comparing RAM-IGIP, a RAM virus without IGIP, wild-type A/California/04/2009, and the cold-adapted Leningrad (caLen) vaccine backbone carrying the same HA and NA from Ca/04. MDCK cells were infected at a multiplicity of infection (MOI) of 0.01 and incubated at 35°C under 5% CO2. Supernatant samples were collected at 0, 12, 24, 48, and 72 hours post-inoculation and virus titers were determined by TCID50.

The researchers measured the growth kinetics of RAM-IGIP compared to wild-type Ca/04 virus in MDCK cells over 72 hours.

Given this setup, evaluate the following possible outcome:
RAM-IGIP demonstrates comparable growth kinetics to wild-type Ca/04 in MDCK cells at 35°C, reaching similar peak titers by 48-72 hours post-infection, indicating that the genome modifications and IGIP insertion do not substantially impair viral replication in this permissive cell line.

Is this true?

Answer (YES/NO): NO